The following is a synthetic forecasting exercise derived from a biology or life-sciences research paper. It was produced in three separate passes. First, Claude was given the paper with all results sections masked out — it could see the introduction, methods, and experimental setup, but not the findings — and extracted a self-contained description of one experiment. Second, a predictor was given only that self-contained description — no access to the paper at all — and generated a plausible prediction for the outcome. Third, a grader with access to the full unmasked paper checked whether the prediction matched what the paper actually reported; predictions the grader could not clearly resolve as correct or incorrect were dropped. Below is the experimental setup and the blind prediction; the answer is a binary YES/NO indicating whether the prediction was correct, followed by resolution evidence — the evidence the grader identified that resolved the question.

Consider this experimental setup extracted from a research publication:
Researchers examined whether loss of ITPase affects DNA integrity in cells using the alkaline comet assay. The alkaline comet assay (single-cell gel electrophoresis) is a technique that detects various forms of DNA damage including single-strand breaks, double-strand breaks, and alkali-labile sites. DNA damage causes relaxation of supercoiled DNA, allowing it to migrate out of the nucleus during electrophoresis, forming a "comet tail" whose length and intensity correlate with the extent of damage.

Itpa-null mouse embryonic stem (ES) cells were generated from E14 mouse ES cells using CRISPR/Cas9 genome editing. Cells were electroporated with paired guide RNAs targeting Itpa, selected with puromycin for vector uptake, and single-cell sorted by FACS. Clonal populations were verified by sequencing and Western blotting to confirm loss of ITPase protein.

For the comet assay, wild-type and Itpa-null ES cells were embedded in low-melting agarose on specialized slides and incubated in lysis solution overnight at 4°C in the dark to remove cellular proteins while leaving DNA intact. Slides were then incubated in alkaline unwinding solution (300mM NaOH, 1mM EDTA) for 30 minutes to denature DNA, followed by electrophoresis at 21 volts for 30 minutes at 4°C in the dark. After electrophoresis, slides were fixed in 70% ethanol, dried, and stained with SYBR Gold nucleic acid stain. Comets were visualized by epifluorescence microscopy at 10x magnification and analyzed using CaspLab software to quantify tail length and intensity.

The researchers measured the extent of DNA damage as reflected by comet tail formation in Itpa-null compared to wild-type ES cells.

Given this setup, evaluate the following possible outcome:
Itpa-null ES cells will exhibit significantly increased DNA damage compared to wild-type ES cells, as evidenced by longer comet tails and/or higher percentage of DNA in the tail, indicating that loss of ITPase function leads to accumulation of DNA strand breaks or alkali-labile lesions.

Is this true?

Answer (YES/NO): NO